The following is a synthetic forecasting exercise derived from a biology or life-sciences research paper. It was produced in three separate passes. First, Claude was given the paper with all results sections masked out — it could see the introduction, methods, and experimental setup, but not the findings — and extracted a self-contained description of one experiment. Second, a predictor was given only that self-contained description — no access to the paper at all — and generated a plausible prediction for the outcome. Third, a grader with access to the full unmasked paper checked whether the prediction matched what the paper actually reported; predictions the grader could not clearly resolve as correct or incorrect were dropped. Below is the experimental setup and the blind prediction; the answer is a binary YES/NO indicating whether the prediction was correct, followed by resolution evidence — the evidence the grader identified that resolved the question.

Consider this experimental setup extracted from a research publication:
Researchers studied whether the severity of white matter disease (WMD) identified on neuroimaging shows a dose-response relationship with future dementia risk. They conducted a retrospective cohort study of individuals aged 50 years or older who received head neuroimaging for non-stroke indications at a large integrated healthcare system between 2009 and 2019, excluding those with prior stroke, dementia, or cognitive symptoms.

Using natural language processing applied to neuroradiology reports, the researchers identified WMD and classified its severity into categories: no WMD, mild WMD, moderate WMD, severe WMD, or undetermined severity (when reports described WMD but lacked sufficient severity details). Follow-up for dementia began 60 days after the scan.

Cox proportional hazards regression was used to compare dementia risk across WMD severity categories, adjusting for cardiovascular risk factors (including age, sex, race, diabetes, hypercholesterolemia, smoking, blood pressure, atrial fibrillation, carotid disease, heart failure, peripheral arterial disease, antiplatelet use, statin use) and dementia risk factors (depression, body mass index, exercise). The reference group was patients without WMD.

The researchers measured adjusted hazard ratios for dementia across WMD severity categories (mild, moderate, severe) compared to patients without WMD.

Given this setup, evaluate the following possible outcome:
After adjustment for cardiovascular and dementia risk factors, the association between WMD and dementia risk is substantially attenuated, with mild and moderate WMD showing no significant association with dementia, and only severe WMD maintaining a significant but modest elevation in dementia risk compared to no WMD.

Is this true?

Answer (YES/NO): NO